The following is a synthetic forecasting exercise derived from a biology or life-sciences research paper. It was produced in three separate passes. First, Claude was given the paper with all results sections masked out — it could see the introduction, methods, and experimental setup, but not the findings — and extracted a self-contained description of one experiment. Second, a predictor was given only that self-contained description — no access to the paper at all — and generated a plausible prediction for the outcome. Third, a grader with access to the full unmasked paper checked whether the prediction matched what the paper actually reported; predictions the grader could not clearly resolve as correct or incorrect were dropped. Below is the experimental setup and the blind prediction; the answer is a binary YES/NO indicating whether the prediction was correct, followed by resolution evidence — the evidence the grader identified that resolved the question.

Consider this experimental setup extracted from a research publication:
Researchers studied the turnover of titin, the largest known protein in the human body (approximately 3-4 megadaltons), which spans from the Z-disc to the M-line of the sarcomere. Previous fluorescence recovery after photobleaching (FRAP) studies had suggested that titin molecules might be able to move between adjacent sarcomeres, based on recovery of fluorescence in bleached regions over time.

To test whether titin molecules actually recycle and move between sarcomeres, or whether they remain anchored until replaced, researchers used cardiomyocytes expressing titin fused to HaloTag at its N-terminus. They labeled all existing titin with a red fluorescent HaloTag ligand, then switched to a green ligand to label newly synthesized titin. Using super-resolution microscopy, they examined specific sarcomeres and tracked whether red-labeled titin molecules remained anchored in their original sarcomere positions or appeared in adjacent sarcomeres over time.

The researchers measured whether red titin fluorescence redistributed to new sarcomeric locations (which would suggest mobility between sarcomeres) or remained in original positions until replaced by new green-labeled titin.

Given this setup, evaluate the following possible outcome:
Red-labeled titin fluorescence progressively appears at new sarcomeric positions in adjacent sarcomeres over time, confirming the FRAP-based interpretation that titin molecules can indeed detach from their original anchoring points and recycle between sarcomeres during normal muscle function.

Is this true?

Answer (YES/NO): NO